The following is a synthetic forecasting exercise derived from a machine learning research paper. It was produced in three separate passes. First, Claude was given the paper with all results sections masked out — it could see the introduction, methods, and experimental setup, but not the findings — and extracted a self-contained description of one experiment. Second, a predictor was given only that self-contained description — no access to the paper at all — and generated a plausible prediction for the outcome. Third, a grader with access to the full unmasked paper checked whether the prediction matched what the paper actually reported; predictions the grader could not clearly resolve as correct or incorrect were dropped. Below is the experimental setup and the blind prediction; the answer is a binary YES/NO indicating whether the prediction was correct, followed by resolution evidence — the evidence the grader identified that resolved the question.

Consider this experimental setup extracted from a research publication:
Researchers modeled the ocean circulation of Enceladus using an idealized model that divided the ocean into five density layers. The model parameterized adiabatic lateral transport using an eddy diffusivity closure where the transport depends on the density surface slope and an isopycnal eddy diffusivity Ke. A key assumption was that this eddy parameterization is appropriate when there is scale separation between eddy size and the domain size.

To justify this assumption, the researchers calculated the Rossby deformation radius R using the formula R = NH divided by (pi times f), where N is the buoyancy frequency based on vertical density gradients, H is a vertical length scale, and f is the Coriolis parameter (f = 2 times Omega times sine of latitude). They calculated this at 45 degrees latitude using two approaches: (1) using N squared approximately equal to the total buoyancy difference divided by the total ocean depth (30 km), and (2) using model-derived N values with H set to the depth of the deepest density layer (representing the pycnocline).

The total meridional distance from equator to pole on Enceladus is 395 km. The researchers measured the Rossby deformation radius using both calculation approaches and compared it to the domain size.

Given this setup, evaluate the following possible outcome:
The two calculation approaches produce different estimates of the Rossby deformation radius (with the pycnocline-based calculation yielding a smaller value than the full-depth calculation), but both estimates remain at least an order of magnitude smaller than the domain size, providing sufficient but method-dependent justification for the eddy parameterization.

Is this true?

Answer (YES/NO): YES